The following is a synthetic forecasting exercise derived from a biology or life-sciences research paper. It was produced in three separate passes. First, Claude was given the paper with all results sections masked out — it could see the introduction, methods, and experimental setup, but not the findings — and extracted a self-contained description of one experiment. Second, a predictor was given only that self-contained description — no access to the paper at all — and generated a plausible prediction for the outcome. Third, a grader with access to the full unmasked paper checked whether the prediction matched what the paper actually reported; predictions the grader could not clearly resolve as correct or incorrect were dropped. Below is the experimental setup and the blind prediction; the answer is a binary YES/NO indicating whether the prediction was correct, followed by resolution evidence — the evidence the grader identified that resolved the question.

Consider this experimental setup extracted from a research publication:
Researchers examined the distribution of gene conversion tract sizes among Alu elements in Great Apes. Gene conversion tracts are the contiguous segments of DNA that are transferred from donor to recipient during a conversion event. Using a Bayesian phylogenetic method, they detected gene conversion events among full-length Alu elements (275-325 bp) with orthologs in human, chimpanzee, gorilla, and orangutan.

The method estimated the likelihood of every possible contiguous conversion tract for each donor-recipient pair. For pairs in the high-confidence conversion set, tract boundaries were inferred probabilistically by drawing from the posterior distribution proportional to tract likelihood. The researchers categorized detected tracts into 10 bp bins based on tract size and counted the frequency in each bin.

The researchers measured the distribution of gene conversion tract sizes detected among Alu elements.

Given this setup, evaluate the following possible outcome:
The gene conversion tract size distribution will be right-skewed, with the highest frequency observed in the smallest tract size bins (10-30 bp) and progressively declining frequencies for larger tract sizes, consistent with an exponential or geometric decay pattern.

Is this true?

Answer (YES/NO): NO